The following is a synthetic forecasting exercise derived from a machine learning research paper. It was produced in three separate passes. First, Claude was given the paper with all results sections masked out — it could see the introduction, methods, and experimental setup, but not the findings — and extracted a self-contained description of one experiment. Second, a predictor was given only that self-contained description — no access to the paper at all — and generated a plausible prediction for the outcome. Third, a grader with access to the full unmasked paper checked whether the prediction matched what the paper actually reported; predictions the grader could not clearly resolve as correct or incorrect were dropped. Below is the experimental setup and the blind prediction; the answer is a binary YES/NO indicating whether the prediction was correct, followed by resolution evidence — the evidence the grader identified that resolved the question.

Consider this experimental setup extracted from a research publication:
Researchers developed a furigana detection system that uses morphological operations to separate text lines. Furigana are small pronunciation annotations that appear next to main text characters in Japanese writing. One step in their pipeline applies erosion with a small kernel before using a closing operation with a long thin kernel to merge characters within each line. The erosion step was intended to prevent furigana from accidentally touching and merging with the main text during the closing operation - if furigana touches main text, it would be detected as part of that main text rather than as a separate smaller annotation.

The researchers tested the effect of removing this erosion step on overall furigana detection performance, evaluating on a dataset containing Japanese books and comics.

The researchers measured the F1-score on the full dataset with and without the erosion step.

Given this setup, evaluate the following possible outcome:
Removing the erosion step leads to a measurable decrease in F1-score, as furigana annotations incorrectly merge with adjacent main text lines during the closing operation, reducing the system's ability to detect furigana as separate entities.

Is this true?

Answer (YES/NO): YES